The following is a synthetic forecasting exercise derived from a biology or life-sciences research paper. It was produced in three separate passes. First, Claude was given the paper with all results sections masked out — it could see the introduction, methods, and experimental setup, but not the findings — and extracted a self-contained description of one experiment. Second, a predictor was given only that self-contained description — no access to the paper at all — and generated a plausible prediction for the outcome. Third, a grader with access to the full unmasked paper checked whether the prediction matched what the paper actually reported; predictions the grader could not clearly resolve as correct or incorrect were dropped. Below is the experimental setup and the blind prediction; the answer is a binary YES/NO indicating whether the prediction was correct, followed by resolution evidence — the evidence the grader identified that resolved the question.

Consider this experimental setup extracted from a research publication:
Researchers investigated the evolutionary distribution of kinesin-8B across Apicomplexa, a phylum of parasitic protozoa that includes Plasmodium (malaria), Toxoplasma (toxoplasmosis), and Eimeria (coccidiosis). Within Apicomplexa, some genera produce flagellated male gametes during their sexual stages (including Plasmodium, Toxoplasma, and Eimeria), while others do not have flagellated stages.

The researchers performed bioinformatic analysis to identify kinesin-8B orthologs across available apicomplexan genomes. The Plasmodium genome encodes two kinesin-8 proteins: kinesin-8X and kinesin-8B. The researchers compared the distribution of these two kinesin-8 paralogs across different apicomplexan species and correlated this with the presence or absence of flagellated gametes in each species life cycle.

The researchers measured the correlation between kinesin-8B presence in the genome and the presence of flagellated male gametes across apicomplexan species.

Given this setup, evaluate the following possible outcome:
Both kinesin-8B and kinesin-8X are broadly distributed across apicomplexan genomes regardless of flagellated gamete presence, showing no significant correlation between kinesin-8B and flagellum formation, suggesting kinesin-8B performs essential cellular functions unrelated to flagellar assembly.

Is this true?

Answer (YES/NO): NO